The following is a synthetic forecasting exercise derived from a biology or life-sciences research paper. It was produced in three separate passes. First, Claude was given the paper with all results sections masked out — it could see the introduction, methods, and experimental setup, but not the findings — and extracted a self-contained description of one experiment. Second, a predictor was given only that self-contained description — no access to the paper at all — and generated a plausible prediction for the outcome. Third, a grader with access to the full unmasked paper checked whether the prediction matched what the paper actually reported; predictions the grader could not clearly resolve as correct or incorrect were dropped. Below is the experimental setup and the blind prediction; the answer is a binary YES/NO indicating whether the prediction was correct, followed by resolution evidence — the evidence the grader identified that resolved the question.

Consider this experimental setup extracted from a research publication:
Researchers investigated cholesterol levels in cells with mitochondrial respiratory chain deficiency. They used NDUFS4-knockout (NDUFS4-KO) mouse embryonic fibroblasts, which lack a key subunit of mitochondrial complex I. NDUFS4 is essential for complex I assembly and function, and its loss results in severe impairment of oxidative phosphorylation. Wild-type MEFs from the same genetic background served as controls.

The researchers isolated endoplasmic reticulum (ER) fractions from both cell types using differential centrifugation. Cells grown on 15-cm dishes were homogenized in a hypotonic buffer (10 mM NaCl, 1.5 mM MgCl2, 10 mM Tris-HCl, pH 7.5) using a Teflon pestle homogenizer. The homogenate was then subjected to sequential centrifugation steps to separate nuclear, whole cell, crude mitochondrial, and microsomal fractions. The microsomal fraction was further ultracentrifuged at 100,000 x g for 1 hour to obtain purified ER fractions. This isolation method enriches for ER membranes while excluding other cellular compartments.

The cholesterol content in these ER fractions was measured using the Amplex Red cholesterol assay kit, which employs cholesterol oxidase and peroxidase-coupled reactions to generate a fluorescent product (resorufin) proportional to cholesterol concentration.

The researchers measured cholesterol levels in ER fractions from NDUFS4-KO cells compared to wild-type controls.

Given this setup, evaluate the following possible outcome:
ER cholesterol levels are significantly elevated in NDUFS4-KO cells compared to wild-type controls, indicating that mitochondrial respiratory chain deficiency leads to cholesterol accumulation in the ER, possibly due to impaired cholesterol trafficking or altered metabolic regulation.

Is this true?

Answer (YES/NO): NO